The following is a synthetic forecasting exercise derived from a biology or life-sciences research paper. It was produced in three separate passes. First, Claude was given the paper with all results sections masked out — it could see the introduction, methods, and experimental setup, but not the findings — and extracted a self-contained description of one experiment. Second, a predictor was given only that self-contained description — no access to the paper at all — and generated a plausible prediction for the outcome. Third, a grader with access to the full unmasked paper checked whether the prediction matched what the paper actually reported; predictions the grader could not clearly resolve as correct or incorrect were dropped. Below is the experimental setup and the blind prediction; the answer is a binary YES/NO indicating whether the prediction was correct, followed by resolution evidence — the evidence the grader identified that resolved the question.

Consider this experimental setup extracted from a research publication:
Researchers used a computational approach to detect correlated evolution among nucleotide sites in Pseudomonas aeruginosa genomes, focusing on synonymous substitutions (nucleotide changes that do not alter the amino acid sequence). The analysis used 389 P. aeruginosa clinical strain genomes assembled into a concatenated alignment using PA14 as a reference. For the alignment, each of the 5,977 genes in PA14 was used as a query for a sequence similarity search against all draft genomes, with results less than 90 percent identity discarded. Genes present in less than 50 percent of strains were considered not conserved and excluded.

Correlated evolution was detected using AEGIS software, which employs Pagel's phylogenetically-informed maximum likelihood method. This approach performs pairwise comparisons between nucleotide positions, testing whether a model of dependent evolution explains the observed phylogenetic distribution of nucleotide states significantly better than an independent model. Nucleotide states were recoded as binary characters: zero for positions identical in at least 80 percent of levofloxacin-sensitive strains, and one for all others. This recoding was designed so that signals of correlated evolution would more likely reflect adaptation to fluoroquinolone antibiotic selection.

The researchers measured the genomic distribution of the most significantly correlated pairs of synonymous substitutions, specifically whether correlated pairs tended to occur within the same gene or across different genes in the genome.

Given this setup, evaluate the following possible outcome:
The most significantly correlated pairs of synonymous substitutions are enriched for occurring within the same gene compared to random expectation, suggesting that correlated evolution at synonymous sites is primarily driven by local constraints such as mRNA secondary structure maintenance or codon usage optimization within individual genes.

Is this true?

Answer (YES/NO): NO